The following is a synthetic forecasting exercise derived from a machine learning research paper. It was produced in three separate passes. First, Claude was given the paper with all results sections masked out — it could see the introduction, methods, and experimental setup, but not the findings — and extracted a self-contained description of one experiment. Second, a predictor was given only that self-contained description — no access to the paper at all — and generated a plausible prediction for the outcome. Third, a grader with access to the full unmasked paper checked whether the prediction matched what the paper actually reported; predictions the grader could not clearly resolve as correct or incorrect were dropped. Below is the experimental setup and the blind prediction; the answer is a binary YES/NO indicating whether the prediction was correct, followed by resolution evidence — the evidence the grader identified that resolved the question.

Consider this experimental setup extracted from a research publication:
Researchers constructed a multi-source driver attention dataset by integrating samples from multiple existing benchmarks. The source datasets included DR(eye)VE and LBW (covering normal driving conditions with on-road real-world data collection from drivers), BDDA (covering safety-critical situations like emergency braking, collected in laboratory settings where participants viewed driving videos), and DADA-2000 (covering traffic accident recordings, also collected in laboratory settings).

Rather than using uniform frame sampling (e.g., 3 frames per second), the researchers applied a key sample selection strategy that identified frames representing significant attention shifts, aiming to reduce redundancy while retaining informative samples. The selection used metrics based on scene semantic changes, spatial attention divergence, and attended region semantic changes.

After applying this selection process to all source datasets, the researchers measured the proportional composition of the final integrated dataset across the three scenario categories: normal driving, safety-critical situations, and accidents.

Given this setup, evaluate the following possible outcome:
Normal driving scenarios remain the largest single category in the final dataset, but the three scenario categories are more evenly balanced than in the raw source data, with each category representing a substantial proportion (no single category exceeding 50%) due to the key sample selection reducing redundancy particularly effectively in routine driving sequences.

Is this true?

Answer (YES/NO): NO